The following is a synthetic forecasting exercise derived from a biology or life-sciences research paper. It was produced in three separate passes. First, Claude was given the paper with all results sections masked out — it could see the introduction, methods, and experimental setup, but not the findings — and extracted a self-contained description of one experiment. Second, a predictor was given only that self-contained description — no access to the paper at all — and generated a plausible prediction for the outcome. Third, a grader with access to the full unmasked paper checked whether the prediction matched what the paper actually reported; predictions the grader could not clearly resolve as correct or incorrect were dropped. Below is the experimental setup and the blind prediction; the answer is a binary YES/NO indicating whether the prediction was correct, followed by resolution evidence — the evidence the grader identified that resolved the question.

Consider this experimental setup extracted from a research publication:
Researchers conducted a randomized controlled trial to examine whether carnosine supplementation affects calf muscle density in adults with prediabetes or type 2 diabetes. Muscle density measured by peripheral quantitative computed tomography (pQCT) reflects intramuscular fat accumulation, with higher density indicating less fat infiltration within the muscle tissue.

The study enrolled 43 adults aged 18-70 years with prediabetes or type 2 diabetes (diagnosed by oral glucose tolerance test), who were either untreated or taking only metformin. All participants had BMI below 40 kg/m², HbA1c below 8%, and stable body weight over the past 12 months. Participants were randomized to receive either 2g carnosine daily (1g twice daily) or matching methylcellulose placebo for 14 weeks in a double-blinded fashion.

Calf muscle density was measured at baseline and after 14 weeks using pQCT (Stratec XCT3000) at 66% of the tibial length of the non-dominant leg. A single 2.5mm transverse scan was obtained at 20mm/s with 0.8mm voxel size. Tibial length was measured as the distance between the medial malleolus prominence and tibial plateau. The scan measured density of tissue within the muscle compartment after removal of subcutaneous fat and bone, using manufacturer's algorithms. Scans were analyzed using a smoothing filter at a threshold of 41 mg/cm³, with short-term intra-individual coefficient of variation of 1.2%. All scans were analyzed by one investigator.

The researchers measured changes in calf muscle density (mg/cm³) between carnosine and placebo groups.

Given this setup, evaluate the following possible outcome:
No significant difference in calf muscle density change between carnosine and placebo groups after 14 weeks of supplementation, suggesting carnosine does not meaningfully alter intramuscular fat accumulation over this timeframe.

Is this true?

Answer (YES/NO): YES